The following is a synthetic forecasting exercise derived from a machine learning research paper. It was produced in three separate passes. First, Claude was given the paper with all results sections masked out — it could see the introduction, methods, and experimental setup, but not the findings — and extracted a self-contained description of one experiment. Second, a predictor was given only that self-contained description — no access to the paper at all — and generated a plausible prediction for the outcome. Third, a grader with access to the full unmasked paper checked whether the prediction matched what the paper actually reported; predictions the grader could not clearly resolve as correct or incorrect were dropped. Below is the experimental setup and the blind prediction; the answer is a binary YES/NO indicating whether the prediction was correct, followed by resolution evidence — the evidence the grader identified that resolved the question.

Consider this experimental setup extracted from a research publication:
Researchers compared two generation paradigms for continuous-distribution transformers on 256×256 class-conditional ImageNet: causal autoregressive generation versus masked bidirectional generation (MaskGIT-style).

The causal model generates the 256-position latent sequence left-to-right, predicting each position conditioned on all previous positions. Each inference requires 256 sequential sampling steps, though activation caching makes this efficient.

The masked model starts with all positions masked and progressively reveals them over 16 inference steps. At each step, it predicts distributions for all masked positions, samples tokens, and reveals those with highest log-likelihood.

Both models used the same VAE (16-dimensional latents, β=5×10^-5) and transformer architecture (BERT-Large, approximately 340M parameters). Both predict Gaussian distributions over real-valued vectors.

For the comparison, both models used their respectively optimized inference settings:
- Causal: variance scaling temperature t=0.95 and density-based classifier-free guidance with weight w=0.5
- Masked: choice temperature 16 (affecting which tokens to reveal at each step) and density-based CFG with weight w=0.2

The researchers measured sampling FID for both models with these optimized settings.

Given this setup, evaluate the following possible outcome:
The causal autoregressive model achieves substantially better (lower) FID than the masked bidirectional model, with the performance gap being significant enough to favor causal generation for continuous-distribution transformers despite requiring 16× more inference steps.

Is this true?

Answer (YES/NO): YES